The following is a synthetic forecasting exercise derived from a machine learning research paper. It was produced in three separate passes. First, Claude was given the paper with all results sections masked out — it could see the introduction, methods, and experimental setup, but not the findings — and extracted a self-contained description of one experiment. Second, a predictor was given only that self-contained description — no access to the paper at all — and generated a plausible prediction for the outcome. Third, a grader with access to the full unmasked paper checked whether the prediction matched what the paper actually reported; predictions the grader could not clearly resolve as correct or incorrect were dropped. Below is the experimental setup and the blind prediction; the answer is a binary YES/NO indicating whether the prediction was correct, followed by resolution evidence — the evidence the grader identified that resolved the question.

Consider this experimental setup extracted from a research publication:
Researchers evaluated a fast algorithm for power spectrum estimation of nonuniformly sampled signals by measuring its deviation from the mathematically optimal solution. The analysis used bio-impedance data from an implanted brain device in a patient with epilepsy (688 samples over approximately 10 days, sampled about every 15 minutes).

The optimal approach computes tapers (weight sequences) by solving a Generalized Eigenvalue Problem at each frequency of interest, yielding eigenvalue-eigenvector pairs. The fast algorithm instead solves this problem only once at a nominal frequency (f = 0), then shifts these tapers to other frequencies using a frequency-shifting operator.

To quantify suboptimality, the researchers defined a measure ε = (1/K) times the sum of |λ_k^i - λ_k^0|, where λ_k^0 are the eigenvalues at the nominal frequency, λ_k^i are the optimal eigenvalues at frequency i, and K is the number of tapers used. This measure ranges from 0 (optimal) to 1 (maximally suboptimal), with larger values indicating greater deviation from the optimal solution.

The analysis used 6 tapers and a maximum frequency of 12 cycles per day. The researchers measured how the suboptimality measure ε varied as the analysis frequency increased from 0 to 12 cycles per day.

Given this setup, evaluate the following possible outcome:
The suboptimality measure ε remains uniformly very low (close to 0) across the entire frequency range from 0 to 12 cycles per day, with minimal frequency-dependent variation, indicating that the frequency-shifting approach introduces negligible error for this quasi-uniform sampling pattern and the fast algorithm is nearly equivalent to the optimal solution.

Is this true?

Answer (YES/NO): NO